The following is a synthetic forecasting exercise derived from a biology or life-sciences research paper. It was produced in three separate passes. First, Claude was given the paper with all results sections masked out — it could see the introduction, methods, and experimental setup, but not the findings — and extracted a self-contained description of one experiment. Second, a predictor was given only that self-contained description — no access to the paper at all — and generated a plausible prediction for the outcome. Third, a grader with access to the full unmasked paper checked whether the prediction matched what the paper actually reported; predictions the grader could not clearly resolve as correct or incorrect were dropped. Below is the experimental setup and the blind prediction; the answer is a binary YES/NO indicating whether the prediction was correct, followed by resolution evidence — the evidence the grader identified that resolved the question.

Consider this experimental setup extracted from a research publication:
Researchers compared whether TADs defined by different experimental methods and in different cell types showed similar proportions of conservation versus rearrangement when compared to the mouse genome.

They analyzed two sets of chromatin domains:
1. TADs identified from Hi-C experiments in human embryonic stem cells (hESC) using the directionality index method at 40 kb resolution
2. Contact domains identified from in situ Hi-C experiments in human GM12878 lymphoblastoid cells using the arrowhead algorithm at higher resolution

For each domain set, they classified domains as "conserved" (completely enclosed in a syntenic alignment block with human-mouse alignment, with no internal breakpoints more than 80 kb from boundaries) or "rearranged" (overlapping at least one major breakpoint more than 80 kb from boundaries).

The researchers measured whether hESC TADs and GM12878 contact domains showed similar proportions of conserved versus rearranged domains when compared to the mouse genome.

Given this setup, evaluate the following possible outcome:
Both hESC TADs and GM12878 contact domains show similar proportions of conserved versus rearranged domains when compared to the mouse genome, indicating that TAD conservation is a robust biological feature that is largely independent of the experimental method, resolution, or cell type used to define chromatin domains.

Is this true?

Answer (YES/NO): NO